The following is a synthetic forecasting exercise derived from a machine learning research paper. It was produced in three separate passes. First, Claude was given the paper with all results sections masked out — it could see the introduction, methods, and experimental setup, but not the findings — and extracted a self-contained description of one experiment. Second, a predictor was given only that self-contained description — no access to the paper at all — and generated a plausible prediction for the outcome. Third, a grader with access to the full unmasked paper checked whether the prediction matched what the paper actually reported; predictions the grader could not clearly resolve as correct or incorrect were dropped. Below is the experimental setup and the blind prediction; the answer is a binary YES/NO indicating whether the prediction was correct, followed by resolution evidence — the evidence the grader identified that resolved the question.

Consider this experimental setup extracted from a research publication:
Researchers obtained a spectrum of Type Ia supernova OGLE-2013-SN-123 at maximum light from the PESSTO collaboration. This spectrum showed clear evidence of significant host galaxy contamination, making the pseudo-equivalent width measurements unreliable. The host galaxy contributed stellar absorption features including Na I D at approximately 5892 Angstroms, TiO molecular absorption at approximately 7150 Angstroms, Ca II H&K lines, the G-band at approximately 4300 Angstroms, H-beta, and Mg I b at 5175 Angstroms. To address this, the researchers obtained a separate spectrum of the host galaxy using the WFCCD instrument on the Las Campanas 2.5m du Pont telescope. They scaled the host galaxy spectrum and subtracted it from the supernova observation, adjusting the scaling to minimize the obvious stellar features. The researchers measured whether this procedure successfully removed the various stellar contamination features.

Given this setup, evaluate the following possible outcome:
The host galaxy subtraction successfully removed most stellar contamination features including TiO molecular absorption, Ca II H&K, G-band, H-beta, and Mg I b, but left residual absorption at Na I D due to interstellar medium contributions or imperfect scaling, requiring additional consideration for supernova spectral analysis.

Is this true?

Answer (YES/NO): NO